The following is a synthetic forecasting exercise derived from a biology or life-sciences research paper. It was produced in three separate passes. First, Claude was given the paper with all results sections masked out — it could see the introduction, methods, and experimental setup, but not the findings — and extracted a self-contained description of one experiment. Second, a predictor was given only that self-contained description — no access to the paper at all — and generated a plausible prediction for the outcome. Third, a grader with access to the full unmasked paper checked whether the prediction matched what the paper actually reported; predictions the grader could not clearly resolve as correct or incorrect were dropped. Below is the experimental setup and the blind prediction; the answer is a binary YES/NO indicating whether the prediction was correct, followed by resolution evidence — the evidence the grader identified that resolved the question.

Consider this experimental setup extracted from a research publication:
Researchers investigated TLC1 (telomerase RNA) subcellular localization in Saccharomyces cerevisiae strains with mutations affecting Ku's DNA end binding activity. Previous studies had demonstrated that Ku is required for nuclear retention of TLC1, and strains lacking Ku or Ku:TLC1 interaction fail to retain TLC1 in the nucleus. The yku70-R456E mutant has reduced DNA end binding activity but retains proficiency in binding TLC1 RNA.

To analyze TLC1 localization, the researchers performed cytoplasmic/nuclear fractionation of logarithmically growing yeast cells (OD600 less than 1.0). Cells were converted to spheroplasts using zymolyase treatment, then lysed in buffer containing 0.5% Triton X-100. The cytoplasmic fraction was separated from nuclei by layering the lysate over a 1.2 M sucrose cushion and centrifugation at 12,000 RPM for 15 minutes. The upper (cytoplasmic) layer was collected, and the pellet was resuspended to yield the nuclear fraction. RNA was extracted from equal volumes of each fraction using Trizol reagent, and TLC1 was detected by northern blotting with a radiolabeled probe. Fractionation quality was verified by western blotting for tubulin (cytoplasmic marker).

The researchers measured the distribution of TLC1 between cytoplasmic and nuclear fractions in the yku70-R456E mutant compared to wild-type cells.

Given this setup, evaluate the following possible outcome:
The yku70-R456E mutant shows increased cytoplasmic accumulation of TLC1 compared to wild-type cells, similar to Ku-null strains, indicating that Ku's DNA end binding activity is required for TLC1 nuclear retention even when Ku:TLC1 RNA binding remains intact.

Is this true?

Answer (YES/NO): NO